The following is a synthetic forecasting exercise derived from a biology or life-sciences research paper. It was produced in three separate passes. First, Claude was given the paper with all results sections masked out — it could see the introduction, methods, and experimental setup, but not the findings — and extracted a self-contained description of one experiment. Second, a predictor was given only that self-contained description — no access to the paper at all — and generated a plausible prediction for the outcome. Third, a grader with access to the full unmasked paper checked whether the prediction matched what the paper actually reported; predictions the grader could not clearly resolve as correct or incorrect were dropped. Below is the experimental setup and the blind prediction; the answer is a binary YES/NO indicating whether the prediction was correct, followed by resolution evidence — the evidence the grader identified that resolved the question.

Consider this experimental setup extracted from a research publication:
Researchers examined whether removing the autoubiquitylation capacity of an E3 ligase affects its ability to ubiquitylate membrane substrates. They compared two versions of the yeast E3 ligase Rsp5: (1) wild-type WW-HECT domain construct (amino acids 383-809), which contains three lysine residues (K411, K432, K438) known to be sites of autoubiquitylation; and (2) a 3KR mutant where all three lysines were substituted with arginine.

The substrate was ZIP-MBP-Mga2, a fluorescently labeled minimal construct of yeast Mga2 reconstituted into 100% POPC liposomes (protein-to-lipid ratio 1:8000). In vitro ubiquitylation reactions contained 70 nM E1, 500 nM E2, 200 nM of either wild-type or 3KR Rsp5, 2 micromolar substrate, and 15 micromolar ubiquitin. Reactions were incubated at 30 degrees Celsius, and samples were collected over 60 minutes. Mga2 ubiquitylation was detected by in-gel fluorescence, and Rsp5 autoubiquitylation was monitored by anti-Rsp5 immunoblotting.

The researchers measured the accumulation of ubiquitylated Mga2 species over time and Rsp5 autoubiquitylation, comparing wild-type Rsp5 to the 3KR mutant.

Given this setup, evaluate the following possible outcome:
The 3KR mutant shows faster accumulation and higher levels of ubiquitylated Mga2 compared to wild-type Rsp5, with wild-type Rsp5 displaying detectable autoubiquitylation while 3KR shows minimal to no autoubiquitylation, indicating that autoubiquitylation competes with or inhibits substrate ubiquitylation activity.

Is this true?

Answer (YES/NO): YES